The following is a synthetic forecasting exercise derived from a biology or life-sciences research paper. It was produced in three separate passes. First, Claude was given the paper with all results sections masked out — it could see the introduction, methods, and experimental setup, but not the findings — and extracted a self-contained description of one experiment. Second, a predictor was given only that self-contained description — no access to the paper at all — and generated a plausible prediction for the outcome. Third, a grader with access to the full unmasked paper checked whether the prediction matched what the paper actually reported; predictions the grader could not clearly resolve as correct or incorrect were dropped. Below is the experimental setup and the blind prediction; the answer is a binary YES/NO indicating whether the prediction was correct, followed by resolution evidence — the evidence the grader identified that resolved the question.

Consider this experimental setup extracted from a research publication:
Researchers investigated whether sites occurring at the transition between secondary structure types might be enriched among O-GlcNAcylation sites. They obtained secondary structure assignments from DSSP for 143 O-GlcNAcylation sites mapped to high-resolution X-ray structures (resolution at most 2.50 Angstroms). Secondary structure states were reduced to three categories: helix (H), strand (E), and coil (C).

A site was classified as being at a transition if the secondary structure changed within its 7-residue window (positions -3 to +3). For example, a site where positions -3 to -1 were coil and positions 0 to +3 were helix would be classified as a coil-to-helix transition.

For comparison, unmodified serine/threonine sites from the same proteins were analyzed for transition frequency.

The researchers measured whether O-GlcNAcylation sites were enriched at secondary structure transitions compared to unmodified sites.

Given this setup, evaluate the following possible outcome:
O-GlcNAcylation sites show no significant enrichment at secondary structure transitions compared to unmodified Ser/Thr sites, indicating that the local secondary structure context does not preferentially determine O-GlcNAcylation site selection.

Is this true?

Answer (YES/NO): YES